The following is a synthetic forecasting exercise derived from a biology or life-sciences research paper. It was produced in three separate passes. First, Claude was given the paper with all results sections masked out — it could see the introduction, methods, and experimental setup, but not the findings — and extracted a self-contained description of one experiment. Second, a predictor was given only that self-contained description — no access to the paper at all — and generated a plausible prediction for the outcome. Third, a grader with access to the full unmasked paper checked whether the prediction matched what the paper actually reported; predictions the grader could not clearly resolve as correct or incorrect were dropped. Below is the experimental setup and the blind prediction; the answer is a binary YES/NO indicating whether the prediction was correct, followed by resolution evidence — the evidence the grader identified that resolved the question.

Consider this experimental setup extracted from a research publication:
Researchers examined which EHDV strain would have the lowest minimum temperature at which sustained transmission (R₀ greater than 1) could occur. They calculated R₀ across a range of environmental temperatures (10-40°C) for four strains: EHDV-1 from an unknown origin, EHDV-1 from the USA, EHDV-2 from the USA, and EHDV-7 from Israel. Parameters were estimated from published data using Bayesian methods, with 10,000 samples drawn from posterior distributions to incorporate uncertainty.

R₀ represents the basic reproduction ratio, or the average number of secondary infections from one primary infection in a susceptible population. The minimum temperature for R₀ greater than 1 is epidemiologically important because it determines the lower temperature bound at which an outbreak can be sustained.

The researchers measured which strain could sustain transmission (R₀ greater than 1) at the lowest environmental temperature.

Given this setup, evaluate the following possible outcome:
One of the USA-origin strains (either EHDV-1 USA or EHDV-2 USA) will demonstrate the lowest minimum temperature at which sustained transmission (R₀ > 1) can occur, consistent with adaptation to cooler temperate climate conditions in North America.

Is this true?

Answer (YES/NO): NO